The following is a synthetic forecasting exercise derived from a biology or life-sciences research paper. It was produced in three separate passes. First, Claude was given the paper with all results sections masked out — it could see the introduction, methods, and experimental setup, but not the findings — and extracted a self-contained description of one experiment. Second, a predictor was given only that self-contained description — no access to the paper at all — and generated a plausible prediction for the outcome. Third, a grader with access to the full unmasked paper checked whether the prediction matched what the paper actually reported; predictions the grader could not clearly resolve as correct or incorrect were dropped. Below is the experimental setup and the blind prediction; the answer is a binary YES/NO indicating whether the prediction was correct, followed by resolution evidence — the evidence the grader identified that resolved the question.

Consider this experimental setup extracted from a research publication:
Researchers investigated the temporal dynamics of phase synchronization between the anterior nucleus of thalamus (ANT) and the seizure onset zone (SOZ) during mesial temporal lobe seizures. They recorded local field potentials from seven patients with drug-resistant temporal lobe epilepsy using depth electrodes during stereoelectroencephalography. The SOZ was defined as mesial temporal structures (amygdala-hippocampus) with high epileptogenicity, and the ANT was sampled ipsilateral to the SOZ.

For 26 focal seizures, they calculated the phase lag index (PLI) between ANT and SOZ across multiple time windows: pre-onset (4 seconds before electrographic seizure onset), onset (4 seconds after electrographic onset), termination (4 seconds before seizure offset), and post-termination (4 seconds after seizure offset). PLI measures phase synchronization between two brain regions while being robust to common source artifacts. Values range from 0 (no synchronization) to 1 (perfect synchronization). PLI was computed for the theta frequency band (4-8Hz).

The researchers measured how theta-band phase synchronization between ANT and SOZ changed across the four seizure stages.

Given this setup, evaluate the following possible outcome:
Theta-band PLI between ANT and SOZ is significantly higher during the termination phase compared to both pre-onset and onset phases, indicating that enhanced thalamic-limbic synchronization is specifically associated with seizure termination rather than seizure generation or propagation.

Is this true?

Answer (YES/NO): NO